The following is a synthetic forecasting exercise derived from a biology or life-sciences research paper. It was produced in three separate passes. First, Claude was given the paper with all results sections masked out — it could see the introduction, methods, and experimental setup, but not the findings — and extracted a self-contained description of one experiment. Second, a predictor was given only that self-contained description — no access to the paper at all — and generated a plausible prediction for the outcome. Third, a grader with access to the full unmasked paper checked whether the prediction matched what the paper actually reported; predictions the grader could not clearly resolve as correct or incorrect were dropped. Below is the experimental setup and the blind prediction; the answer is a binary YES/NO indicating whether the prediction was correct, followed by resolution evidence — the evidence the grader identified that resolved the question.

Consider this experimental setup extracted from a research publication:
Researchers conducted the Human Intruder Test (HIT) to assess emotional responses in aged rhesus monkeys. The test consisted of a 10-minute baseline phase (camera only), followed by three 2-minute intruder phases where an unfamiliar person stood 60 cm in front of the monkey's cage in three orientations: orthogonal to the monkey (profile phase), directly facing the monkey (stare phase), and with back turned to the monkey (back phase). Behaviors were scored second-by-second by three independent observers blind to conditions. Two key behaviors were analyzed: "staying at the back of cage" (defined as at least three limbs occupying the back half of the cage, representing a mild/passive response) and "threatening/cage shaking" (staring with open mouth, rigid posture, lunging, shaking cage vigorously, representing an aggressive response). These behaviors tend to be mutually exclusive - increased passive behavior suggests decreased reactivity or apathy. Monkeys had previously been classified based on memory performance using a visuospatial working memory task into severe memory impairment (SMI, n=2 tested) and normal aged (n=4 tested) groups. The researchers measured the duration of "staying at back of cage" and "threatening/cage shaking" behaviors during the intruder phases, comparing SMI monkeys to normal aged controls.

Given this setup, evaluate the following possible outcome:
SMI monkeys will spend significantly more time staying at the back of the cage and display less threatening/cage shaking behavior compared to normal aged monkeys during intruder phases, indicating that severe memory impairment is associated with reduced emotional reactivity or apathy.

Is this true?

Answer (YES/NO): YES